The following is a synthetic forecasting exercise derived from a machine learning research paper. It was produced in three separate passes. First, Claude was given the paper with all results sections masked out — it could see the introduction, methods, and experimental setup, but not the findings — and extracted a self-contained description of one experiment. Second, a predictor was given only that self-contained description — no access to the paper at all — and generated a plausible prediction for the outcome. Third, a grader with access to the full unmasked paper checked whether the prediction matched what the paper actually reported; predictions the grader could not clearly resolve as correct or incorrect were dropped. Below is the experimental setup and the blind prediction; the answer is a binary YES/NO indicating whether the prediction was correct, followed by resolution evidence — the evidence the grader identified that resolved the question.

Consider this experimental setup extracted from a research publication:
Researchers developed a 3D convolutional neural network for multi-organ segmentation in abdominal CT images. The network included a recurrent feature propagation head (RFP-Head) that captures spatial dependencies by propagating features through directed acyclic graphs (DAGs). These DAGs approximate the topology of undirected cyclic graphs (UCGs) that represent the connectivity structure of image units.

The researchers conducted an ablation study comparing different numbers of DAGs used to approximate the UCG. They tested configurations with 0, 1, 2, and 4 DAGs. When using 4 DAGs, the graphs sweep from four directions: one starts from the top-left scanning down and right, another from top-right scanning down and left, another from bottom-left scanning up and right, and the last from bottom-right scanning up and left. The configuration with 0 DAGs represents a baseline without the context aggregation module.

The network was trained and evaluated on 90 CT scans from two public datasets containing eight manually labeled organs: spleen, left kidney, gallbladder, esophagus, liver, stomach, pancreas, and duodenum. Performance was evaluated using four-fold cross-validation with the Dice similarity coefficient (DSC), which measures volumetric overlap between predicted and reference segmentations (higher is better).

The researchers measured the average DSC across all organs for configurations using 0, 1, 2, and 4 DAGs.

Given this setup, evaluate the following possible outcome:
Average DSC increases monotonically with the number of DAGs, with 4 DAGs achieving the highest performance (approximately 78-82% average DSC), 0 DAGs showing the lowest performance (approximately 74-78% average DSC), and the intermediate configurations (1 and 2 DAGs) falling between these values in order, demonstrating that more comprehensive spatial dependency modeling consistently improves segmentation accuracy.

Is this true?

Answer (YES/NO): NO